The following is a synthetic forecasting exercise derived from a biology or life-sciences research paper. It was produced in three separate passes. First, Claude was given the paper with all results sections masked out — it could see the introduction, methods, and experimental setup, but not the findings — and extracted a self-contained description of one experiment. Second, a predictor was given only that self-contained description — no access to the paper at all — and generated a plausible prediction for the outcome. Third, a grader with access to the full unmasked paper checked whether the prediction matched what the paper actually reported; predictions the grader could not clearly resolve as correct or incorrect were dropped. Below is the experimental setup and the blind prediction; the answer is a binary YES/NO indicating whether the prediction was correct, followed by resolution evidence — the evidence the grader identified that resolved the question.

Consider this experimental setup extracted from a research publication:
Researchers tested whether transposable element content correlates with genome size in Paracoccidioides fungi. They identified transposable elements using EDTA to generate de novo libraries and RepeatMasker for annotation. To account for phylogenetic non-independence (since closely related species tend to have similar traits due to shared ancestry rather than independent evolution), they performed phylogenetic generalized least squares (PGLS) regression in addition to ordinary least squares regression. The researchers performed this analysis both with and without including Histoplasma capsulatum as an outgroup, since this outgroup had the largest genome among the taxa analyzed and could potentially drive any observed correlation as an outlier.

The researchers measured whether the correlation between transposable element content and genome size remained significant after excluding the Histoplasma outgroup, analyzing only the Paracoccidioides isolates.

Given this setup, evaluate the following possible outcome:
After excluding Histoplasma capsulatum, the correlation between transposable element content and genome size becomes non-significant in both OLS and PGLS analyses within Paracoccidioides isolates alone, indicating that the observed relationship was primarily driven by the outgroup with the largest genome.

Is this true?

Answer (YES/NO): NO